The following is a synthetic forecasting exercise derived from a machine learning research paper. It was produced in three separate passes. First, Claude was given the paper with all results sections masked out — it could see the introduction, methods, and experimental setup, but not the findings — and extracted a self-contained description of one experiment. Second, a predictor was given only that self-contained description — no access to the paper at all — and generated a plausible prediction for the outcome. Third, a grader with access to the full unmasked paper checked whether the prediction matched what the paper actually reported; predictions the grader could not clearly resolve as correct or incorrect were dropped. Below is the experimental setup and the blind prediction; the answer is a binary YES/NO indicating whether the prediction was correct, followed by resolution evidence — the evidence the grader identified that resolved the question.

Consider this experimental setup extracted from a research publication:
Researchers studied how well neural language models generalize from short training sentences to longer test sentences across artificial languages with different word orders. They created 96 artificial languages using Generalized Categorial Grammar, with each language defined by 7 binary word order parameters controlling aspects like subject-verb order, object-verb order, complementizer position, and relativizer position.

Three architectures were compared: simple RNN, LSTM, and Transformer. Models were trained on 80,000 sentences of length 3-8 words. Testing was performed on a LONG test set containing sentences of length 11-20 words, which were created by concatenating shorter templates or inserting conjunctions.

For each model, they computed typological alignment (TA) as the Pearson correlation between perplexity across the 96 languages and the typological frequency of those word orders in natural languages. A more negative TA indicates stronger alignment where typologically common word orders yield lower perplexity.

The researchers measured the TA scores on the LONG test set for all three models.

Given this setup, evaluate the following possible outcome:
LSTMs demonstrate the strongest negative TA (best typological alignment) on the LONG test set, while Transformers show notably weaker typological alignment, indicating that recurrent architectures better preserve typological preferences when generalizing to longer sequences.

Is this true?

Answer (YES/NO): NO